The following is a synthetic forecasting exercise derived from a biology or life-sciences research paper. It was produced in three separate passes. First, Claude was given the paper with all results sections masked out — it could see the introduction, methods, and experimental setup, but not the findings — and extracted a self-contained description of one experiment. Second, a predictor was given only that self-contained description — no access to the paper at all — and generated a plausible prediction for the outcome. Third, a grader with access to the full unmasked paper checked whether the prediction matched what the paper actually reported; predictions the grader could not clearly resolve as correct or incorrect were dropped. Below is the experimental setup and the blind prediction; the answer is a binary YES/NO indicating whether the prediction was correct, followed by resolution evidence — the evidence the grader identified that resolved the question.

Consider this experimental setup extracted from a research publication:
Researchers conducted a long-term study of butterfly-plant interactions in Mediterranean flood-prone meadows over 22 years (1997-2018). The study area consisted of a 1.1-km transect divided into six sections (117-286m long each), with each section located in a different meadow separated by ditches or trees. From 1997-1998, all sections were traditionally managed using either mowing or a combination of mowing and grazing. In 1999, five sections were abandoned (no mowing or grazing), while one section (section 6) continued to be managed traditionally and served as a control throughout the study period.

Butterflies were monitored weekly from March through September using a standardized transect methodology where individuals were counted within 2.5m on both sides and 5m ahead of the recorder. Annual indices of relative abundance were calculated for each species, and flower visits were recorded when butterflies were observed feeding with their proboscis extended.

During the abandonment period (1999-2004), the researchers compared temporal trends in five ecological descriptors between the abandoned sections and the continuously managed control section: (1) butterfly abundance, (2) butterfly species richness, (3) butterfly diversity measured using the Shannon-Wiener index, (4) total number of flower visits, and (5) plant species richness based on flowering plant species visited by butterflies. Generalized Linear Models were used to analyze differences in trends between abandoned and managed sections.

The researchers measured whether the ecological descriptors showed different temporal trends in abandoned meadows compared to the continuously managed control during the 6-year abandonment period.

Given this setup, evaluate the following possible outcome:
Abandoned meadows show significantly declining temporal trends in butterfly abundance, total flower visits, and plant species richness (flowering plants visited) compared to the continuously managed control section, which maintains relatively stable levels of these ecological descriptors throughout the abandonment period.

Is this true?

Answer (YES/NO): NO